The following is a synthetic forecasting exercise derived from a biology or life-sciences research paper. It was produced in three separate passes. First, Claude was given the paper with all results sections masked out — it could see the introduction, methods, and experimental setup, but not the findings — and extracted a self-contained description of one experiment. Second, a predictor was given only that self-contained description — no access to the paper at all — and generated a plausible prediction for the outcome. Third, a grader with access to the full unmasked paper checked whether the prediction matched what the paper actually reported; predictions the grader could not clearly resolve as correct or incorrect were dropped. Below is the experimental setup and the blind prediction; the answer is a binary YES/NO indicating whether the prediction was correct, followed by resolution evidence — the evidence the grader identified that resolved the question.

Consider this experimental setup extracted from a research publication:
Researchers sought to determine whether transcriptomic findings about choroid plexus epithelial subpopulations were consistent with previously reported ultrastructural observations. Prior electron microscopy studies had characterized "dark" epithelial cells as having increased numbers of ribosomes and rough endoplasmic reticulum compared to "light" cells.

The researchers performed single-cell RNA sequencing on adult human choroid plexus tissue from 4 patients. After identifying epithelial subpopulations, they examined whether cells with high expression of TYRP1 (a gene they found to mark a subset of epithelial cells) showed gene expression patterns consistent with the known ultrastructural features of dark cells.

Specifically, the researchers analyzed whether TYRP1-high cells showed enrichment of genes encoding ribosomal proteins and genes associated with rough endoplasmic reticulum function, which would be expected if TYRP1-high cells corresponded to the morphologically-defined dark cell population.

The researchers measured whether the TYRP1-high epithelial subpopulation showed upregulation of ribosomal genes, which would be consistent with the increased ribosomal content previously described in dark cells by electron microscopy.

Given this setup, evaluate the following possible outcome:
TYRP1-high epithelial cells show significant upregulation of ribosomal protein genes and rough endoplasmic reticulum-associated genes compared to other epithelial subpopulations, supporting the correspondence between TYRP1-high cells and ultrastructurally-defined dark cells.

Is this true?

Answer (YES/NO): NO